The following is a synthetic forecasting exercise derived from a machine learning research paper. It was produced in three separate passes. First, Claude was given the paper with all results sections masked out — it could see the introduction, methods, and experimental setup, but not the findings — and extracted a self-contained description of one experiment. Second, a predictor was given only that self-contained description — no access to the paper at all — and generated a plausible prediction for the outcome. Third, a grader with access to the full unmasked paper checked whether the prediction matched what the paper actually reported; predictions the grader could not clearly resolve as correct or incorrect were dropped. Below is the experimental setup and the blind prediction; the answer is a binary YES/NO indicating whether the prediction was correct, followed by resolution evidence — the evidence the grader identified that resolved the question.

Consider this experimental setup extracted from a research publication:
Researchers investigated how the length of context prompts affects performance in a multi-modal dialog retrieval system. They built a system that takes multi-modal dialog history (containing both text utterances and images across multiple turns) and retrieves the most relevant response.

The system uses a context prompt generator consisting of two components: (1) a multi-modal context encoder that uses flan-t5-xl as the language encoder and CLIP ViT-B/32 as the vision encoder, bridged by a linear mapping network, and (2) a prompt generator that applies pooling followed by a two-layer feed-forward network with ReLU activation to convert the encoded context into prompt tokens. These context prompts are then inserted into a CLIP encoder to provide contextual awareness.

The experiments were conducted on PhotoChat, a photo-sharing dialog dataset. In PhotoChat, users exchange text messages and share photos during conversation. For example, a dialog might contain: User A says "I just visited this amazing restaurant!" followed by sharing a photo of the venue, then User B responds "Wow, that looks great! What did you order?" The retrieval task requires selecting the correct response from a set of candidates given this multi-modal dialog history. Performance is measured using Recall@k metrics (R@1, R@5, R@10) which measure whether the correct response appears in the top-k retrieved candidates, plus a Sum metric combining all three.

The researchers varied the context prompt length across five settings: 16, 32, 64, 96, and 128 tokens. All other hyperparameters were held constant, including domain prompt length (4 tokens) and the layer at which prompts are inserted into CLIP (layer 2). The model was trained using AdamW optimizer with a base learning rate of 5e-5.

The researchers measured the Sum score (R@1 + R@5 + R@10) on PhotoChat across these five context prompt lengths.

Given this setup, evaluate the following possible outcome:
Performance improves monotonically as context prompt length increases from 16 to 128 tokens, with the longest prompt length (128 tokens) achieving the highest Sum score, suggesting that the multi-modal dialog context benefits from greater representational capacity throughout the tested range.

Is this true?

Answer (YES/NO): NO